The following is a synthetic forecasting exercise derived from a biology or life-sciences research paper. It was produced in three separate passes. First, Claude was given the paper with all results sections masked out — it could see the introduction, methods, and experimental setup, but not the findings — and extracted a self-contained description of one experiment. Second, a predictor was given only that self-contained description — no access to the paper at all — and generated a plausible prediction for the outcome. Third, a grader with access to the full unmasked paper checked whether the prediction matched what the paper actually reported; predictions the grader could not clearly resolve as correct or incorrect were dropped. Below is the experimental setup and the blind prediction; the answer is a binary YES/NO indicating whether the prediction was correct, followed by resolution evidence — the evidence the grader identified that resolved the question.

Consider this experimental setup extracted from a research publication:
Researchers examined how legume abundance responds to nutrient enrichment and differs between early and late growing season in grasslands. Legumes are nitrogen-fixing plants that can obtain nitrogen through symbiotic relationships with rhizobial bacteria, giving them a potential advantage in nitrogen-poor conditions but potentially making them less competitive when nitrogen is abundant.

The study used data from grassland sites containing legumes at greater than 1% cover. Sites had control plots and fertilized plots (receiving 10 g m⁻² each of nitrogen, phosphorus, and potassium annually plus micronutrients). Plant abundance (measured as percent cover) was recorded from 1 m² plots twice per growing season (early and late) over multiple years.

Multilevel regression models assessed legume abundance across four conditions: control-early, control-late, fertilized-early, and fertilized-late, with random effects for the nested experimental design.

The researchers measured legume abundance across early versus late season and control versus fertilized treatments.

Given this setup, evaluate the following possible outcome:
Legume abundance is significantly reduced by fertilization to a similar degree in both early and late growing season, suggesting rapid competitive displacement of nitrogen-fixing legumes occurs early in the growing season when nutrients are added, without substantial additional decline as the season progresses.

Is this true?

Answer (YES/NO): NO